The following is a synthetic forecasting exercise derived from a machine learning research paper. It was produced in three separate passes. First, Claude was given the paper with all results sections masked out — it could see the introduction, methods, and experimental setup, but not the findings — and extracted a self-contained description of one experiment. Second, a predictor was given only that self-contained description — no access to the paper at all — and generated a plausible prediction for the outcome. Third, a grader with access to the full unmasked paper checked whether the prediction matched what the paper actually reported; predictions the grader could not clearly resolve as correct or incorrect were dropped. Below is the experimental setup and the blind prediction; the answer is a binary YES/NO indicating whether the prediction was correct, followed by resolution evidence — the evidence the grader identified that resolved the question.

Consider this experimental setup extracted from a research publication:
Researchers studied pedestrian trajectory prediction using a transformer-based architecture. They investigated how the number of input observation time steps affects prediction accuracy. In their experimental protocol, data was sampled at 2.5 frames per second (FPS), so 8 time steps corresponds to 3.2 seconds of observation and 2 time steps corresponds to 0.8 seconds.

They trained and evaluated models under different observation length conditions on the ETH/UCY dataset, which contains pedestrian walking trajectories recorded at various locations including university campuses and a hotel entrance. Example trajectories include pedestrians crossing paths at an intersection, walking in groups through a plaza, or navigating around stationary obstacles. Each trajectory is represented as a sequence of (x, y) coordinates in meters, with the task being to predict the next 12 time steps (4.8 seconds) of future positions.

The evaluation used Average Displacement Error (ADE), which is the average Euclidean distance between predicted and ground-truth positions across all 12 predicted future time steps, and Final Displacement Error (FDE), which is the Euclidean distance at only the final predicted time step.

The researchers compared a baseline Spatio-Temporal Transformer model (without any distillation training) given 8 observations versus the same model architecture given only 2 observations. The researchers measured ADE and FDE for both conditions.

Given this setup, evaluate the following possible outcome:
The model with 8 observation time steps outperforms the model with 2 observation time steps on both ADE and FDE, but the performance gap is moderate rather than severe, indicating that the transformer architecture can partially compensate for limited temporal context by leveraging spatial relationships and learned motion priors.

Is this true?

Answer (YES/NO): YES